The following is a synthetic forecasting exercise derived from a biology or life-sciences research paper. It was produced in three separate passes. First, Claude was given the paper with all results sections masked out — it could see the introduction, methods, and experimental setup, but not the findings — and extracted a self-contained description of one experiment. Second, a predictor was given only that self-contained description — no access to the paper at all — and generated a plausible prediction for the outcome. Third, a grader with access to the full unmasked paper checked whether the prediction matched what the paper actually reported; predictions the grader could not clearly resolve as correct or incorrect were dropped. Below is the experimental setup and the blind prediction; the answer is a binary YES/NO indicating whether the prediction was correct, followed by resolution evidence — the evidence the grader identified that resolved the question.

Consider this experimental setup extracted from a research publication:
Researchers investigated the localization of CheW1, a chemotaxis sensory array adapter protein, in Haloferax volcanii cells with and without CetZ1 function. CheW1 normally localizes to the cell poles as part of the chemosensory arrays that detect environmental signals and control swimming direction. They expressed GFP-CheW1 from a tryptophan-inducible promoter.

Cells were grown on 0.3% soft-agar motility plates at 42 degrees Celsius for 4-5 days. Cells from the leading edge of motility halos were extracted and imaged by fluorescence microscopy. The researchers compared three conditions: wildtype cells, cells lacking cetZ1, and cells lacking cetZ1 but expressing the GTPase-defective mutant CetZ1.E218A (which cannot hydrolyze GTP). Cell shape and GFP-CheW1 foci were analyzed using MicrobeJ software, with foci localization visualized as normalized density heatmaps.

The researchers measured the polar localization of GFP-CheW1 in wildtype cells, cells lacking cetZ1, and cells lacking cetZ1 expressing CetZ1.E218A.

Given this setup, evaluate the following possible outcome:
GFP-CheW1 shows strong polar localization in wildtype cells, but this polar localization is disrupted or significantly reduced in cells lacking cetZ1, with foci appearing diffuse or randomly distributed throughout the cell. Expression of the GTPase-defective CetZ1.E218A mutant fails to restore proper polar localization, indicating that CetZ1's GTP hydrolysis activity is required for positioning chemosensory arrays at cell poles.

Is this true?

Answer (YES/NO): NO